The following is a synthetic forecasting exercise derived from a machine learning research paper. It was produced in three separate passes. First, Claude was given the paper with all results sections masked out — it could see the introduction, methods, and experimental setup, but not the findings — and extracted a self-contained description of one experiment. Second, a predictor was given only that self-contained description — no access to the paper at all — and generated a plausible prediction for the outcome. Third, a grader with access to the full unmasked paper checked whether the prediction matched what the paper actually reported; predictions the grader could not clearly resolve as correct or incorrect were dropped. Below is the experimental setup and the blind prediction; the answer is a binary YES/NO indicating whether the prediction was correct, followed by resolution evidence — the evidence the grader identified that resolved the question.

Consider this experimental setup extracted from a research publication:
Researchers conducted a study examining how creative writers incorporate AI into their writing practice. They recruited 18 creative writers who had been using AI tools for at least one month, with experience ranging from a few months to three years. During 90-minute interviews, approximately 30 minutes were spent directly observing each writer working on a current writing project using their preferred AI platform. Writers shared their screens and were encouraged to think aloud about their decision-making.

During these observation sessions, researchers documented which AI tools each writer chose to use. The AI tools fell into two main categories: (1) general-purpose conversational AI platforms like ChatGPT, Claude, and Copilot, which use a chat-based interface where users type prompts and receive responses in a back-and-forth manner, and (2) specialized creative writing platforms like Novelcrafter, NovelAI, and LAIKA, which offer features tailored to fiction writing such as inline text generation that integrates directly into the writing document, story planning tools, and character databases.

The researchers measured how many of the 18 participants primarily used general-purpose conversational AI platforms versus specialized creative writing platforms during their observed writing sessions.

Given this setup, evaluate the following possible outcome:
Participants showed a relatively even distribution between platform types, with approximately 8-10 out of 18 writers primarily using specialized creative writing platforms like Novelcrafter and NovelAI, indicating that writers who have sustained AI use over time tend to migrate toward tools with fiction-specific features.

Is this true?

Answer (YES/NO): NO